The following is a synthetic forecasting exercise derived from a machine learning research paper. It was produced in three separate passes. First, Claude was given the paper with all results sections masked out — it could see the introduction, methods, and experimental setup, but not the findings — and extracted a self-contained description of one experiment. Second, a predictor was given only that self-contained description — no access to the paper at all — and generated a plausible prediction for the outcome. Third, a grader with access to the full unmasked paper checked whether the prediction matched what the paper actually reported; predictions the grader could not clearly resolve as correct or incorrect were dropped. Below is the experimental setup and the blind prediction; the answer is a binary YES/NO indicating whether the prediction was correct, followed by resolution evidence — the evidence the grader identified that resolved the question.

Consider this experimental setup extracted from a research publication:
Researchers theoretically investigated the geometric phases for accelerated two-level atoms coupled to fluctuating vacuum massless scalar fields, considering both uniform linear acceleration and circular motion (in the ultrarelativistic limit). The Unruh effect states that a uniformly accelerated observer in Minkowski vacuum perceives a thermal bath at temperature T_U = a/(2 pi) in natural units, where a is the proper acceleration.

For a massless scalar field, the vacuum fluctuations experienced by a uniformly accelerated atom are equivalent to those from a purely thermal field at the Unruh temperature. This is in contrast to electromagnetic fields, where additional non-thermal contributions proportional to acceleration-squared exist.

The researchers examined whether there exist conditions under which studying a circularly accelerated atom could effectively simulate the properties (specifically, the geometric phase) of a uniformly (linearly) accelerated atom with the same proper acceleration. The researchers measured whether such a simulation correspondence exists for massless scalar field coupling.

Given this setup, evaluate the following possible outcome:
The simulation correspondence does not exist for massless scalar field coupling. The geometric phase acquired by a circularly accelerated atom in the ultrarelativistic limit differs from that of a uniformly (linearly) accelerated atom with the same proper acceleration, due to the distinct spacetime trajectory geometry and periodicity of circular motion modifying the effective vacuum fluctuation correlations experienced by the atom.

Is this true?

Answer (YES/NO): NO